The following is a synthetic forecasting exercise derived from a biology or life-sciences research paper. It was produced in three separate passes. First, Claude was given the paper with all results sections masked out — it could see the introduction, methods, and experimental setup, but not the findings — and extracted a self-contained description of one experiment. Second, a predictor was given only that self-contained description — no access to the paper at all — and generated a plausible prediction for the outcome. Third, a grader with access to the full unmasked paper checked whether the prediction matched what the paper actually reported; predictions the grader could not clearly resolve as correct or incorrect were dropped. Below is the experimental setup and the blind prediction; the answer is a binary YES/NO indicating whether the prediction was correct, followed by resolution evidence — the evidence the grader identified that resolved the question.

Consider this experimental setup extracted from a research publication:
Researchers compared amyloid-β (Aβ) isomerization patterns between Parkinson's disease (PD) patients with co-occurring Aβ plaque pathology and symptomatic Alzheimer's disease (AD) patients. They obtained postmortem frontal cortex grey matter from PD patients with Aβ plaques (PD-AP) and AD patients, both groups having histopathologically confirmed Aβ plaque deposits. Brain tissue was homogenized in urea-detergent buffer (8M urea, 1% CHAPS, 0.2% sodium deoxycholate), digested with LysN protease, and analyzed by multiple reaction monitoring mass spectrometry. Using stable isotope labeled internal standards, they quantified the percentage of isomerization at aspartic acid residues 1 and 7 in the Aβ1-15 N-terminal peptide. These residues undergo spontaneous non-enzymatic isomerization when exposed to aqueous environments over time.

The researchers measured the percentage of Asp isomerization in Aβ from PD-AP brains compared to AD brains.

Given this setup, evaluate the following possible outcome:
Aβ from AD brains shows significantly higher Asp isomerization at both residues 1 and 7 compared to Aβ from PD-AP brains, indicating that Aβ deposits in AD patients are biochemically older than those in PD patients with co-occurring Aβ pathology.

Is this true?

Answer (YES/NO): YES